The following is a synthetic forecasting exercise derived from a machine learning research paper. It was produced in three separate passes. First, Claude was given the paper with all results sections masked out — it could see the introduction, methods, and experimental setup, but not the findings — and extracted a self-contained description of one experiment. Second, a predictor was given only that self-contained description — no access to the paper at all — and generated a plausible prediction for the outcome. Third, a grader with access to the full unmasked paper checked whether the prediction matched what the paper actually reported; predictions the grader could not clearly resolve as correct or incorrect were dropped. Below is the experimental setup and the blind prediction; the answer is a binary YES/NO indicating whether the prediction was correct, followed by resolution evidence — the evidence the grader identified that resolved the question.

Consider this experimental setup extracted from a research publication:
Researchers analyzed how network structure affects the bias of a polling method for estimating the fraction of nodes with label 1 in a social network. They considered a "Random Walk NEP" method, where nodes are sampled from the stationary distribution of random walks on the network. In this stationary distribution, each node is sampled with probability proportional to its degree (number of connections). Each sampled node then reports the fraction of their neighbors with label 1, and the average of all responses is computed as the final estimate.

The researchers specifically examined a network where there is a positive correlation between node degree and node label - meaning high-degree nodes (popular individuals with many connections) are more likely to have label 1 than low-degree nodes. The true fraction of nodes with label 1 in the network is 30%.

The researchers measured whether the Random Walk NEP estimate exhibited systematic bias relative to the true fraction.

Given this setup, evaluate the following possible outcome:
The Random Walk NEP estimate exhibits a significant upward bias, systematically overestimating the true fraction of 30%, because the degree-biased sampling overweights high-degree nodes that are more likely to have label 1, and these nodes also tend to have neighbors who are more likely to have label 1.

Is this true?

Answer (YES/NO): YES